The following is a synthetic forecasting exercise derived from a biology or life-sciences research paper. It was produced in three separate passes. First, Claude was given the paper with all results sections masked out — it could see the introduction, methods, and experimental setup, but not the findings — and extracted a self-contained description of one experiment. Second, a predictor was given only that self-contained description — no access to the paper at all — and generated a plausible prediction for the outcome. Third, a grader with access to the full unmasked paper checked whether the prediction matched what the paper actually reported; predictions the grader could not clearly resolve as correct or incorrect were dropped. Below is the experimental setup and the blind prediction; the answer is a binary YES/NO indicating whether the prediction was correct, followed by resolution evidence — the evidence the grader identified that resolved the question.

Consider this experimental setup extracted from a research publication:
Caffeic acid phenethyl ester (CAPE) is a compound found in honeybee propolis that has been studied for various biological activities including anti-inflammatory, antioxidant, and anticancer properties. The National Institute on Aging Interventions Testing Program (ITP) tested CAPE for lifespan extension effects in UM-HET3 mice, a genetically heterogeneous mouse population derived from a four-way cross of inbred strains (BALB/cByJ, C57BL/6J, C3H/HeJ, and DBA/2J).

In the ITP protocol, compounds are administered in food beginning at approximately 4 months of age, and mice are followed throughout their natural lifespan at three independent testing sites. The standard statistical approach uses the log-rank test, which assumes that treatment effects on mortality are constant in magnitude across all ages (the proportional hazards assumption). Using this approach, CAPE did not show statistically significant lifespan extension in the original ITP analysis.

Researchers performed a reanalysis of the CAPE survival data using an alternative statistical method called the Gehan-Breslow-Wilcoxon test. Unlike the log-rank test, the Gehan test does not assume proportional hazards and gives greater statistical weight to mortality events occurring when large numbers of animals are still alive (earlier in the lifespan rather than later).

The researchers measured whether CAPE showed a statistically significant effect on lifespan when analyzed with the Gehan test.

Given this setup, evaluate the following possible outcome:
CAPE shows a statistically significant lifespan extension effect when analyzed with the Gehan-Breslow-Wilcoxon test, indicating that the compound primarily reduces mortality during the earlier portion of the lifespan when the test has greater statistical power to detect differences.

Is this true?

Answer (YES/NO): YES